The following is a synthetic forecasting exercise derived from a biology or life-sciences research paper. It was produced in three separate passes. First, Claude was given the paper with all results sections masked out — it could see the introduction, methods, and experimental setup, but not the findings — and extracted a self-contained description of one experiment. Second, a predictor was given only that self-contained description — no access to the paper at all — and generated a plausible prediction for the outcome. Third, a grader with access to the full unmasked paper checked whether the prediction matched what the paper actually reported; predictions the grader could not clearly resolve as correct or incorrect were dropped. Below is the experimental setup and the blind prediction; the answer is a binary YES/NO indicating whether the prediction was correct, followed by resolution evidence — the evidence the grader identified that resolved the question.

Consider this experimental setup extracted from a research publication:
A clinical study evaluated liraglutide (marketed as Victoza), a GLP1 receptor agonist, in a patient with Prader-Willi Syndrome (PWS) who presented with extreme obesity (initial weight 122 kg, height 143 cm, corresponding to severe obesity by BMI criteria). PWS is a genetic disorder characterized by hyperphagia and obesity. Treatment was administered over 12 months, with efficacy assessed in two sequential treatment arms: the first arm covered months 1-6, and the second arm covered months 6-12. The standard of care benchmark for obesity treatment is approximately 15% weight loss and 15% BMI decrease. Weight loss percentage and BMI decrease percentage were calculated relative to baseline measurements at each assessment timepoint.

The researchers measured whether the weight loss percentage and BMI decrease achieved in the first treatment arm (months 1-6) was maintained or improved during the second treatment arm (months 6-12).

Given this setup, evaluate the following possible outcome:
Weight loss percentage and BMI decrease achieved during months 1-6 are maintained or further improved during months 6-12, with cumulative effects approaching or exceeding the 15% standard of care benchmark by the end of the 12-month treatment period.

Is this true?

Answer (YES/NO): NO